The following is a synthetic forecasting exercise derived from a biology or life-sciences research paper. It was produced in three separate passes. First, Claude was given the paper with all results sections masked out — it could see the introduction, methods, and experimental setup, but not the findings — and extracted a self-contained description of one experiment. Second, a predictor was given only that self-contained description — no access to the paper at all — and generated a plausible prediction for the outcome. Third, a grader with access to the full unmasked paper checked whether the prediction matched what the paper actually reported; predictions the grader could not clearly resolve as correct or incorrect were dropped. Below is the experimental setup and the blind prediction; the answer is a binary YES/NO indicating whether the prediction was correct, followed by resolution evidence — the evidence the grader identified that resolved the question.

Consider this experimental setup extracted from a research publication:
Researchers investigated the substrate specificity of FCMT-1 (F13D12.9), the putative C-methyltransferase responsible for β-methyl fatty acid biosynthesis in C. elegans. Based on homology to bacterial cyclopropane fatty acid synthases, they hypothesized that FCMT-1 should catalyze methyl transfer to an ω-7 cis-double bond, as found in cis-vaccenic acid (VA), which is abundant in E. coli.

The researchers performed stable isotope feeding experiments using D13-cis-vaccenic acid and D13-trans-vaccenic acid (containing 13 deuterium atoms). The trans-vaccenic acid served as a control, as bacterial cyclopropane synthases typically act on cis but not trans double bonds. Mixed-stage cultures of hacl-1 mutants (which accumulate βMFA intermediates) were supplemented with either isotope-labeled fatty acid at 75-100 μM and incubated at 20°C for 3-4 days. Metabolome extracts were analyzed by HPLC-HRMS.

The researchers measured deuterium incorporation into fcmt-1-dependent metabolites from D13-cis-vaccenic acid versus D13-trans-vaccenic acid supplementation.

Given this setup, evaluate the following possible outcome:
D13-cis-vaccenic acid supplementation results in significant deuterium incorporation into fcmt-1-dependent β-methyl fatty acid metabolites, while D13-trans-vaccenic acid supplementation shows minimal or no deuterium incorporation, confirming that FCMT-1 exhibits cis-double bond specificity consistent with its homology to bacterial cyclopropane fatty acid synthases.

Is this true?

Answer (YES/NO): YES